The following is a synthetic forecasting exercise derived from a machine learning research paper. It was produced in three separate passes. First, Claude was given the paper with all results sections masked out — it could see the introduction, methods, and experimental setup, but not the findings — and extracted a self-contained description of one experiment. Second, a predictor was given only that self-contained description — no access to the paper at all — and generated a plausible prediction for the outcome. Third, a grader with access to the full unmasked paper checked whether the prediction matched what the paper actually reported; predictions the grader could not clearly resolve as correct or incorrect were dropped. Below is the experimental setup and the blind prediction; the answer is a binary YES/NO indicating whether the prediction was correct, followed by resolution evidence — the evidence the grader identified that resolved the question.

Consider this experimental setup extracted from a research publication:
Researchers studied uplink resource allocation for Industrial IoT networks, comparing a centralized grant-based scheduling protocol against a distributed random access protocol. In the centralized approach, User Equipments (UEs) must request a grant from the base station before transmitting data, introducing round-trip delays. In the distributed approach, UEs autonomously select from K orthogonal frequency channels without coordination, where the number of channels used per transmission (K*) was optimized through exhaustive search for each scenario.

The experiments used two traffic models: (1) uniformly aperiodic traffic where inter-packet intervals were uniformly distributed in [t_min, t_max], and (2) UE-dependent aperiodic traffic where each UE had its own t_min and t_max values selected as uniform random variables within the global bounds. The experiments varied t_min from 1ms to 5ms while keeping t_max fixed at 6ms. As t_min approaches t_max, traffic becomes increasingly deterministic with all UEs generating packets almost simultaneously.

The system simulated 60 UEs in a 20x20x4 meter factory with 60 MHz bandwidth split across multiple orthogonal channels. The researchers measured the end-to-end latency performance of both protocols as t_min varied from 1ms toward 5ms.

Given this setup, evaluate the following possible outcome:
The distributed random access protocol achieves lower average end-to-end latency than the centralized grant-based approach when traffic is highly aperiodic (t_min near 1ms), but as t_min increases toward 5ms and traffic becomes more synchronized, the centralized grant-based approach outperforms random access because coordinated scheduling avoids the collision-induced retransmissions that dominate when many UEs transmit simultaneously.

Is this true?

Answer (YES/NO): NO